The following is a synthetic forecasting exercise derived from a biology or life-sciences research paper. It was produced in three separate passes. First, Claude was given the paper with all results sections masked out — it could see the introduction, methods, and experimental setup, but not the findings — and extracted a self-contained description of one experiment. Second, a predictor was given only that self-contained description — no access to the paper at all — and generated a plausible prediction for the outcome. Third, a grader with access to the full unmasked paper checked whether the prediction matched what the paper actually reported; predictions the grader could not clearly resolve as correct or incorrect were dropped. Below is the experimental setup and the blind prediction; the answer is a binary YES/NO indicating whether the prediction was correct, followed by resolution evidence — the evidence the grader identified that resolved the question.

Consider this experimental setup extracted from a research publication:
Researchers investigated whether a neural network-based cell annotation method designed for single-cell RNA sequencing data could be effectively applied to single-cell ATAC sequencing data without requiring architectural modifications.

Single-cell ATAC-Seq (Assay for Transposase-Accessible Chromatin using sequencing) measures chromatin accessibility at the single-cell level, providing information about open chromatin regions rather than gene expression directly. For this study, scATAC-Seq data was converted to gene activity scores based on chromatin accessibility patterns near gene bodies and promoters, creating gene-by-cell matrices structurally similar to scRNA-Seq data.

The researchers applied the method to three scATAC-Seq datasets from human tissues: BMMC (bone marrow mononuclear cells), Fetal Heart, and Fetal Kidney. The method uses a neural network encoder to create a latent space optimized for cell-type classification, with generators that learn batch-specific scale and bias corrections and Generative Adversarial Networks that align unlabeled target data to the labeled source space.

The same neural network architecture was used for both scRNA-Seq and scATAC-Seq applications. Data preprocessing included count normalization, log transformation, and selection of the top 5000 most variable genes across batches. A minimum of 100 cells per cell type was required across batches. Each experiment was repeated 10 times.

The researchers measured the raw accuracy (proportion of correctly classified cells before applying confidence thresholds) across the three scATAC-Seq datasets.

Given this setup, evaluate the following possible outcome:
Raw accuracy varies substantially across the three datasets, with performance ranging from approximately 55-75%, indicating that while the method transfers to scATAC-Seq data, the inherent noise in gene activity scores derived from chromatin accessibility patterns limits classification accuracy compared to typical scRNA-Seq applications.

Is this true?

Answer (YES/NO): NO